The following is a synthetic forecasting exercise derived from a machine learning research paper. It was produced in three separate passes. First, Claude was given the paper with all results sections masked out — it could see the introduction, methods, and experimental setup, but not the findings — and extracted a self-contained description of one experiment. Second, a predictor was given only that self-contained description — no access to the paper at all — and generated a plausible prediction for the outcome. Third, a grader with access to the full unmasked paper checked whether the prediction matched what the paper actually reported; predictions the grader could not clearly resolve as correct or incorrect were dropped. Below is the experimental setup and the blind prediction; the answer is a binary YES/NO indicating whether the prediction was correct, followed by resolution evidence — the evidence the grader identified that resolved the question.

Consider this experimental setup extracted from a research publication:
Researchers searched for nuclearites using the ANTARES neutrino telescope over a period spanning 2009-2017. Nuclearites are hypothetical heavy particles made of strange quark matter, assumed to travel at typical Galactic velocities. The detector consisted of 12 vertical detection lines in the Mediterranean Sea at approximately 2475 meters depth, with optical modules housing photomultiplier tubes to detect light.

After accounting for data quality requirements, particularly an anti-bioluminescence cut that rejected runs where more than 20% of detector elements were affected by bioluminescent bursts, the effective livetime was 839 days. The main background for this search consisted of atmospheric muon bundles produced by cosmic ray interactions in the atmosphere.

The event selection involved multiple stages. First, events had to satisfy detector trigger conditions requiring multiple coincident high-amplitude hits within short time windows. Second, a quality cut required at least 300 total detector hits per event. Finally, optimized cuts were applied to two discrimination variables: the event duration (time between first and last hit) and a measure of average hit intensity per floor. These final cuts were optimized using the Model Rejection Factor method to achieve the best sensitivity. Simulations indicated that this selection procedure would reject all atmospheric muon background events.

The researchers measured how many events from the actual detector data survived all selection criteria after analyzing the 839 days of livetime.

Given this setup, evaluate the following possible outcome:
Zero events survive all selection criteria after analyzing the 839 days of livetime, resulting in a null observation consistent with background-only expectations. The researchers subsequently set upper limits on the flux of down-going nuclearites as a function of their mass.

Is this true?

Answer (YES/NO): YES